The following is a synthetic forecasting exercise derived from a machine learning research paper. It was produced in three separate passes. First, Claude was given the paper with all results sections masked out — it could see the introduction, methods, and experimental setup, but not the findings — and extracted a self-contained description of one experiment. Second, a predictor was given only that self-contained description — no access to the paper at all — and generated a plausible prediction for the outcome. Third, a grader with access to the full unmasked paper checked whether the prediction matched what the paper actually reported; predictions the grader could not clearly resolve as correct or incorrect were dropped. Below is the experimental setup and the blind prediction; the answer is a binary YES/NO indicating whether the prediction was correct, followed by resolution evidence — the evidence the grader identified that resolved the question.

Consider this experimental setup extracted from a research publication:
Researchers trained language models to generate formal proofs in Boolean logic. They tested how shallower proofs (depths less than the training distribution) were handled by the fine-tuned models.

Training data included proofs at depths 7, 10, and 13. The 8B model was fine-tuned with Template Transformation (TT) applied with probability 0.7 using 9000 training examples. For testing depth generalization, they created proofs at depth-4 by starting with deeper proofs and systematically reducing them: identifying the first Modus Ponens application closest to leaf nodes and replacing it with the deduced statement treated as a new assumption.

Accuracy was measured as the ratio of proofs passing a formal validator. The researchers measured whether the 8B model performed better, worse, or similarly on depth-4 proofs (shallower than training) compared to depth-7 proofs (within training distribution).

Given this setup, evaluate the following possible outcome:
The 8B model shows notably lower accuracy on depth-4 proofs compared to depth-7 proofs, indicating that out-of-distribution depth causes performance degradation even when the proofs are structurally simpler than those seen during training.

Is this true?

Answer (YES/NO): NO